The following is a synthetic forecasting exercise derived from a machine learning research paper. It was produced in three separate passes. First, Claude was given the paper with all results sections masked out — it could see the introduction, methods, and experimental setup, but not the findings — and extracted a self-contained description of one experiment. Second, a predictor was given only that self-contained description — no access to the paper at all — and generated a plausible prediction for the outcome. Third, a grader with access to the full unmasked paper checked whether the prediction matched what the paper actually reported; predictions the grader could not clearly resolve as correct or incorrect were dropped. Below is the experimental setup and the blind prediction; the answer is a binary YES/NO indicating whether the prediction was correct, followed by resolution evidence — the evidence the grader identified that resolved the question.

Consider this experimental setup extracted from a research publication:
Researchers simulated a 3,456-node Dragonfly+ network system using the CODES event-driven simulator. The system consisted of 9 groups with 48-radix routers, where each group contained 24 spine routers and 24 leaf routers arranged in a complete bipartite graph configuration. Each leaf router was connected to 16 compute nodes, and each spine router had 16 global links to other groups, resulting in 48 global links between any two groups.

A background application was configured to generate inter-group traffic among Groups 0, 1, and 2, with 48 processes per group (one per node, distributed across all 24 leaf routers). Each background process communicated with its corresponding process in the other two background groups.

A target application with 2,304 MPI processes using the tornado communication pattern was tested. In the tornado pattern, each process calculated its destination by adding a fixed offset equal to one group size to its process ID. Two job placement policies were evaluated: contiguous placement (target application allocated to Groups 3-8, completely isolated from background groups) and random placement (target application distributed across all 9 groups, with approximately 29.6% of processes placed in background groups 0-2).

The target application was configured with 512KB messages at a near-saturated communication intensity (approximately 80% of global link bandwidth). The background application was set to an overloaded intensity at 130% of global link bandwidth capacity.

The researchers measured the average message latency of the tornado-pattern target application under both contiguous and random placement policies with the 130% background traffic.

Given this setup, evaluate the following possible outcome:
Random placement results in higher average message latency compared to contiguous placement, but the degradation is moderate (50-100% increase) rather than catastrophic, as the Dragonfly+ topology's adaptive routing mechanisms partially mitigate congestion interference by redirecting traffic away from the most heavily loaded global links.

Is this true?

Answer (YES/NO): NO